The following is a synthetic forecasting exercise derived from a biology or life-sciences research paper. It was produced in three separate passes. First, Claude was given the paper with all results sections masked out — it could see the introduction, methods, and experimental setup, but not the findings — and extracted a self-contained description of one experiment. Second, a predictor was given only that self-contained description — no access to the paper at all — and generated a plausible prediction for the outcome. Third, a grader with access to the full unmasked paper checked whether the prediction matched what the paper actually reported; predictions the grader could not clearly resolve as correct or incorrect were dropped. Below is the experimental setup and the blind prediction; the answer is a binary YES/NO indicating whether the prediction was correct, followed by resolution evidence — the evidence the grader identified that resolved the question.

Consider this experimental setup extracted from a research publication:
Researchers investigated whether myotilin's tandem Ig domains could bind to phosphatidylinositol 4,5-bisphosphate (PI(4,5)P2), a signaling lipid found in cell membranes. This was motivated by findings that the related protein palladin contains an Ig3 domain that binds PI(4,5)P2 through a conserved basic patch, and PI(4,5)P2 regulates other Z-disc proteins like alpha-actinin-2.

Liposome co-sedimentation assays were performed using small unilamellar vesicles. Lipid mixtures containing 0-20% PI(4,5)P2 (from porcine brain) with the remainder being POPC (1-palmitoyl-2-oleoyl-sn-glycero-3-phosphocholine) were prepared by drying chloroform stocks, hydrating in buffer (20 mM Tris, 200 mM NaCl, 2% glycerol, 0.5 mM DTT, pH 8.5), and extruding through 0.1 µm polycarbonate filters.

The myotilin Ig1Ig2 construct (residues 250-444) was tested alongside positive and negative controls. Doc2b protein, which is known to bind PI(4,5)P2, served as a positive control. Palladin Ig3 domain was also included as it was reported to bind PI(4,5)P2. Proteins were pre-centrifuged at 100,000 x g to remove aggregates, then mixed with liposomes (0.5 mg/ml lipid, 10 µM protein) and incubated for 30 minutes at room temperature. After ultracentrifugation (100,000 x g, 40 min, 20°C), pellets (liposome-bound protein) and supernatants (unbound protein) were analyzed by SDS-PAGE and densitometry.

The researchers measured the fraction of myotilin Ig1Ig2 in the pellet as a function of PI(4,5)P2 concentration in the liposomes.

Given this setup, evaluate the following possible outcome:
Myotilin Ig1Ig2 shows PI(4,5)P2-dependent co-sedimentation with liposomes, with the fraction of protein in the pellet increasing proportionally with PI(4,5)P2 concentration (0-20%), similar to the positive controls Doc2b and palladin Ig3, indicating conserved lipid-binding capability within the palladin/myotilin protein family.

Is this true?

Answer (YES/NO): NO